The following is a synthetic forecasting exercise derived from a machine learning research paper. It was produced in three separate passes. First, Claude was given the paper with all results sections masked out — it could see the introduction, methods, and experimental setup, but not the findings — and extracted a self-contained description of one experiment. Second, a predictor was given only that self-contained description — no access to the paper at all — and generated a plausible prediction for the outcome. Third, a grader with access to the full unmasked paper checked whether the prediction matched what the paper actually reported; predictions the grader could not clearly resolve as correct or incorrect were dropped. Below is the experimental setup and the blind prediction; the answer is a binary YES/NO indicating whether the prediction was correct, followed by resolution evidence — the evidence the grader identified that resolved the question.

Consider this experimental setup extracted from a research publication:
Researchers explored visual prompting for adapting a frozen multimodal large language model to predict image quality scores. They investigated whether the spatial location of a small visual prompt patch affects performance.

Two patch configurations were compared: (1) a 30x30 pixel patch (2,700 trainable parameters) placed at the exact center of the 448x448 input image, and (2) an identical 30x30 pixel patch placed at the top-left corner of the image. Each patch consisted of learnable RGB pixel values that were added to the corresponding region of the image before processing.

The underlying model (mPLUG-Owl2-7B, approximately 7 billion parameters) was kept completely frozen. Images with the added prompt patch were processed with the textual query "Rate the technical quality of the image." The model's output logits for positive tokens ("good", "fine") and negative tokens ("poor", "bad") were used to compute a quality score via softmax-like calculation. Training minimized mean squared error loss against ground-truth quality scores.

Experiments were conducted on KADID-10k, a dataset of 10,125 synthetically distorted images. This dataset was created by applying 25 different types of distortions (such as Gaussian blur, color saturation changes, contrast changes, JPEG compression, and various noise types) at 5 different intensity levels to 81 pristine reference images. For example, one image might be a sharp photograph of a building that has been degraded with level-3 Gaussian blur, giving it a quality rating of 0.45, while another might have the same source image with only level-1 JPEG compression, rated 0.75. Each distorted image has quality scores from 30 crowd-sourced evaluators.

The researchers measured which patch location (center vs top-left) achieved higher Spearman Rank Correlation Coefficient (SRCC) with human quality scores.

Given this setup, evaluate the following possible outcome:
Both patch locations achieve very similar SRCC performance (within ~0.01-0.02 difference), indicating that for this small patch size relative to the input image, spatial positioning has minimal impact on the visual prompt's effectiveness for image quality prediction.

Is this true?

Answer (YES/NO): NO